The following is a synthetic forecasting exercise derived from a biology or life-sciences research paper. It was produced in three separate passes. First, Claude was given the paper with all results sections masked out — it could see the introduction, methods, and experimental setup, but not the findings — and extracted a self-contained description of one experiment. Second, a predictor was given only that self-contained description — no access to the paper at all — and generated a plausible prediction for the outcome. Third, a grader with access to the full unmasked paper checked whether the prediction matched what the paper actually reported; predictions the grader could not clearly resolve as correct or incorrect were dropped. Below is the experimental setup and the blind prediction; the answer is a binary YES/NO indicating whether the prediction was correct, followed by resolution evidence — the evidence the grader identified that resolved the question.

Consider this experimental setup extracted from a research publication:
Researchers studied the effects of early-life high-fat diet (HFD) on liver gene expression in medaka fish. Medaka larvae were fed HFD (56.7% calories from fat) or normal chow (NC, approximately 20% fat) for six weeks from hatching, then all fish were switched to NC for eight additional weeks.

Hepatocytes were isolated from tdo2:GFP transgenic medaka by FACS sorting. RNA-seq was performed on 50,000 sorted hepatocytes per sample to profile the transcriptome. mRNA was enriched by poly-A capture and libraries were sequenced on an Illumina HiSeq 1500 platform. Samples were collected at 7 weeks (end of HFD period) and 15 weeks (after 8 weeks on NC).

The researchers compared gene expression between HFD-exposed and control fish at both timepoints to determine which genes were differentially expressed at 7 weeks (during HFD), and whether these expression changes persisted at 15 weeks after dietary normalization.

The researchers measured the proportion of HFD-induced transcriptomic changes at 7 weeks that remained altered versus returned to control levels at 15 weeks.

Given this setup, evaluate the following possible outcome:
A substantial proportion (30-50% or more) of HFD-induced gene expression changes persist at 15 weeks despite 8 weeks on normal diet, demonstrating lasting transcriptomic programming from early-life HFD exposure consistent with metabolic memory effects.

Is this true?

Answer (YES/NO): NO